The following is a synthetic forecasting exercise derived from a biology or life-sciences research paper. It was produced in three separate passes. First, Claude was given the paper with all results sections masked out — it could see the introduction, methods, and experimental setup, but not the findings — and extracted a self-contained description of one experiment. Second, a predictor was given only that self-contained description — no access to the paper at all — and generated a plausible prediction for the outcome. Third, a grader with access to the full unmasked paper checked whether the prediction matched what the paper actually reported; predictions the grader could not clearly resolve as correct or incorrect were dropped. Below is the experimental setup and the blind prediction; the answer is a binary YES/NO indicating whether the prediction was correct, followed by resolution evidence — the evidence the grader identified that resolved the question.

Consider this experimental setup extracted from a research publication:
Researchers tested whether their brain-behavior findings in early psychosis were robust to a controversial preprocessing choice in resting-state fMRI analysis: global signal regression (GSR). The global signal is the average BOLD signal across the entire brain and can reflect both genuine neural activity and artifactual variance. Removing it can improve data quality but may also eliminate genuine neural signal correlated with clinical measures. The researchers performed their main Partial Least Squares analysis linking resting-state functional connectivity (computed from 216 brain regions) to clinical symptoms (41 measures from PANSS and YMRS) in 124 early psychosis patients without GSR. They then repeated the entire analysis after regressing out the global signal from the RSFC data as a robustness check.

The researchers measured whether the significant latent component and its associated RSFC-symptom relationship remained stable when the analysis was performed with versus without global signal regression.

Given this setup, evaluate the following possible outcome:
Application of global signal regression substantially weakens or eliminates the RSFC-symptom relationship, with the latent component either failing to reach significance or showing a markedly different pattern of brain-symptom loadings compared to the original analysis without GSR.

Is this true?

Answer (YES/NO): NO